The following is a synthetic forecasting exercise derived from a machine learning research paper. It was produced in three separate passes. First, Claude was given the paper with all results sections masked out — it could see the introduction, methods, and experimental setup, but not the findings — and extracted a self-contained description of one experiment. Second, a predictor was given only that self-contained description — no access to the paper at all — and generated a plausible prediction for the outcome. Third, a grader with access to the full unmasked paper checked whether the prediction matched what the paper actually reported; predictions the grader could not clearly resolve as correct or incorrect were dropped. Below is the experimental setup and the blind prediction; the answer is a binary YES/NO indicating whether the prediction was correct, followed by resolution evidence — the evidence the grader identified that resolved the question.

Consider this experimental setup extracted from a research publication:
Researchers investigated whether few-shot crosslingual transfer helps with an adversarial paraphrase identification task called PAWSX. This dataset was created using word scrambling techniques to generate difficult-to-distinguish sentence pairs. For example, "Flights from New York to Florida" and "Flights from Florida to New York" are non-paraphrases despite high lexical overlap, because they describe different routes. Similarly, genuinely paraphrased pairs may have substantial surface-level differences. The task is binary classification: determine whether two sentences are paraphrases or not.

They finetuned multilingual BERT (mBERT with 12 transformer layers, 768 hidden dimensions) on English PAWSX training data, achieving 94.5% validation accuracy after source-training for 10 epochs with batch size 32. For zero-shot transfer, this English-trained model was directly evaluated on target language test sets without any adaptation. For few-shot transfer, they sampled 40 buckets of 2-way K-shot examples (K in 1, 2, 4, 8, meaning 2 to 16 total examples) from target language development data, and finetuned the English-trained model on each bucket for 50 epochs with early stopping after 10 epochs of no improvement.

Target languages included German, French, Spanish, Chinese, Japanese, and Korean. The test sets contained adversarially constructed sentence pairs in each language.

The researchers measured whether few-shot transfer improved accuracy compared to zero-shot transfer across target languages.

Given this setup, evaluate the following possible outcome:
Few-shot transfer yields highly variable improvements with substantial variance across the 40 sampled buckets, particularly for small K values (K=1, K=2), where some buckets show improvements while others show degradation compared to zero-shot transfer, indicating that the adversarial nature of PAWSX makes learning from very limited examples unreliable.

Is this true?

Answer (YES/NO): NO